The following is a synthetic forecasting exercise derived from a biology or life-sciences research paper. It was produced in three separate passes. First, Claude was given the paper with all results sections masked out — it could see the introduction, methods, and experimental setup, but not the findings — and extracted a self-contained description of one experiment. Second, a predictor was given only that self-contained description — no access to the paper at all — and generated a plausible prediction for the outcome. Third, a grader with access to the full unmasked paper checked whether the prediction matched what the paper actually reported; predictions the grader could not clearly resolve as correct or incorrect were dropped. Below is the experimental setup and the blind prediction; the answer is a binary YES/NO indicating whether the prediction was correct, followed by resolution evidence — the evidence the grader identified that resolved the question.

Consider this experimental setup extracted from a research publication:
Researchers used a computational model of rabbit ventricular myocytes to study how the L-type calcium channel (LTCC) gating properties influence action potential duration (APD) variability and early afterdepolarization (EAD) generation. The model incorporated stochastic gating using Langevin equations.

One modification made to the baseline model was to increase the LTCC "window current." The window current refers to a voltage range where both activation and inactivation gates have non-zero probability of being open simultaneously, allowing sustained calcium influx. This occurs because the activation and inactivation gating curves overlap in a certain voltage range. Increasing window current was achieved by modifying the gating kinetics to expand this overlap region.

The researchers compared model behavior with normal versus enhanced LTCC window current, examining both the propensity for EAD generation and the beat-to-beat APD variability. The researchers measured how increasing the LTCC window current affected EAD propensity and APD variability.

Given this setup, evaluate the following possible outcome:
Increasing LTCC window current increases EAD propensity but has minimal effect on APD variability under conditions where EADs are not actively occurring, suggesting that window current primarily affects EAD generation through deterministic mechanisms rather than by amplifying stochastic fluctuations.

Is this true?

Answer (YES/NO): NO